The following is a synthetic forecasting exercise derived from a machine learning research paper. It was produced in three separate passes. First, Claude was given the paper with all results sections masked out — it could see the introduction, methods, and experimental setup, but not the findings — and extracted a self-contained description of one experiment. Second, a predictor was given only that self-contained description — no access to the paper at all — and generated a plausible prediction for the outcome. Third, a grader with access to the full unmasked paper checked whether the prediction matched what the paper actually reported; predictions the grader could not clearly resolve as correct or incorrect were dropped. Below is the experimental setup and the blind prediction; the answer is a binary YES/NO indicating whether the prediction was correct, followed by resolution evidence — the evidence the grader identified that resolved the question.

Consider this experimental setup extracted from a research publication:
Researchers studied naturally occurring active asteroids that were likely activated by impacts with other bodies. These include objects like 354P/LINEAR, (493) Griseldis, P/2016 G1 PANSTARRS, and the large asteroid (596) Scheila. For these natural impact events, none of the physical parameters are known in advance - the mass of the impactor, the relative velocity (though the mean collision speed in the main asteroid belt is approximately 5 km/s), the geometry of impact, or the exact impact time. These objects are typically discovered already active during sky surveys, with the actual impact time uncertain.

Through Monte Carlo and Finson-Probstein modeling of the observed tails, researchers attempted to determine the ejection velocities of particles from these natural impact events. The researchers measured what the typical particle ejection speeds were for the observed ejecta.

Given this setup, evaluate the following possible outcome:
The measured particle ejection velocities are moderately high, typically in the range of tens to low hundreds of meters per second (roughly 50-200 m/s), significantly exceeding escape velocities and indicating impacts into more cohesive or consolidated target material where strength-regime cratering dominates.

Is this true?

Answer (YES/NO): NO